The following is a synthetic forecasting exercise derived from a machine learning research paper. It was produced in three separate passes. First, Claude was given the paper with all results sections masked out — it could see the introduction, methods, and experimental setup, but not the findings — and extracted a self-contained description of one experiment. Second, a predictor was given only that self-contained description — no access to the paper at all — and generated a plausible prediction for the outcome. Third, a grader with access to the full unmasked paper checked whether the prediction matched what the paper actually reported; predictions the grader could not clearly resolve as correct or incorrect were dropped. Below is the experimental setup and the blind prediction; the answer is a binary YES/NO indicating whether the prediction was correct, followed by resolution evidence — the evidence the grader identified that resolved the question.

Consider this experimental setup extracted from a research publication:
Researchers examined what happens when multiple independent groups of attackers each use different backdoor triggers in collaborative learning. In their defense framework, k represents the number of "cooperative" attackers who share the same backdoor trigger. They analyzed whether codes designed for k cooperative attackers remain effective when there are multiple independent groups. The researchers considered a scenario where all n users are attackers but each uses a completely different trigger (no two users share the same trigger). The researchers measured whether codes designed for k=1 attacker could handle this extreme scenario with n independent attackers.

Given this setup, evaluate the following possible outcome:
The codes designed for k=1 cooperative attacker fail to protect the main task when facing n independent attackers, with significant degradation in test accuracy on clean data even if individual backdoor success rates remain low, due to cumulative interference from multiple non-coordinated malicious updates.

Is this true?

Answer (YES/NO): NO